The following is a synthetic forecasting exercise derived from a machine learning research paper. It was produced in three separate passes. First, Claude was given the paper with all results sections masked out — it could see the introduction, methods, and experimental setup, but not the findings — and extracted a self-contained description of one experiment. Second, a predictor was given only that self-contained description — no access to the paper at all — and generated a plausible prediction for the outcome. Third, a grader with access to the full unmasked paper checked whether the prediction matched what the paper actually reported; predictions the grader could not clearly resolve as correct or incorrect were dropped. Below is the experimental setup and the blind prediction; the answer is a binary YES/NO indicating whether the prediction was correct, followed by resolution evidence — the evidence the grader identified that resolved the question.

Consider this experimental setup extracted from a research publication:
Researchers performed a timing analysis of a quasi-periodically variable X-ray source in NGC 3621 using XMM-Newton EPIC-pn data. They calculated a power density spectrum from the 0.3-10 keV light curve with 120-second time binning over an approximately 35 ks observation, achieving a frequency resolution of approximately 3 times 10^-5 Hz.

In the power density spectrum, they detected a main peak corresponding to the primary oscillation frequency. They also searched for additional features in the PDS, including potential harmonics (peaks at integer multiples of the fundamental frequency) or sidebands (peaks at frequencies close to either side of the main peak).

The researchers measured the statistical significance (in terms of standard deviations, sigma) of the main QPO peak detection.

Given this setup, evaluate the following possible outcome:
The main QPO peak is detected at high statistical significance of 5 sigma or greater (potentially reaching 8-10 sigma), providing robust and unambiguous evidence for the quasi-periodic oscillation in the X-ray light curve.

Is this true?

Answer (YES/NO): NO